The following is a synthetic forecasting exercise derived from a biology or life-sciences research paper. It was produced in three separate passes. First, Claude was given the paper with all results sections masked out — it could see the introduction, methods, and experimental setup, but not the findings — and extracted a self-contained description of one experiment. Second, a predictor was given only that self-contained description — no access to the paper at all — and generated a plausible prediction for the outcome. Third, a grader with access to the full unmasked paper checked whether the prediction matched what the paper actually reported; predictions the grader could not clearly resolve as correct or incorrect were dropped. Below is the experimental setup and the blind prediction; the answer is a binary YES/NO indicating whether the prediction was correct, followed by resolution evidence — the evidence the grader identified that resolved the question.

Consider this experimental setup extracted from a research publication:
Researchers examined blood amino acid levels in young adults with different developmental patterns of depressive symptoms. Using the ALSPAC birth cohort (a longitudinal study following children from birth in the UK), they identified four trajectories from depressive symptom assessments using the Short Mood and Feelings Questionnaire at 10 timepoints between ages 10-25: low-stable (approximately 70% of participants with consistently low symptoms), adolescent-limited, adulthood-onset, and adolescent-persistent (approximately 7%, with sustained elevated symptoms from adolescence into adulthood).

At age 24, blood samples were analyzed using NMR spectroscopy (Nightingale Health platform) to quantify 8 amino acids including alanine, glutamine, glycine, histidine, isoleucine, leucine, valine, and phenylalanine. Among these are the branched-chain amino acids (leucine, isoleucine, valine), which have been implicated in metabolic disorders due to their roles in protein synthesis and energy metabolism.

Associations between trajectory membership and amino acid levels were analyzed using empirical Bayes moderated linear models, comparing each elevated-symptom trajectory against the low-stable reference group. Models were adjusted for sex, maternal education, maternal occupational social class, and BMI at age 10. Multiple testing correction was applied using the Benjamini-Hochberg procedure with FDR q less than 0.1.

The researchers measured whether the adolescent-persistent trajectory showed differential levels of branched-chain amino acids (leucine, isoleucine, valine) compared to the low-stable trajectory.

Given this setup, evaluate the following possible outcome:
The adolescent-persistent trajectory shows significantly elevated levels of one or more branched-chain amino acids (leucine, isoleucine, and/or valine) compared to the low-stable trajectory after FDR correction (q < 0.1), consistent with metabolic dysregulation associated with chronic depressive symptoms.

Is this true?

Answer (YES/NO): NO